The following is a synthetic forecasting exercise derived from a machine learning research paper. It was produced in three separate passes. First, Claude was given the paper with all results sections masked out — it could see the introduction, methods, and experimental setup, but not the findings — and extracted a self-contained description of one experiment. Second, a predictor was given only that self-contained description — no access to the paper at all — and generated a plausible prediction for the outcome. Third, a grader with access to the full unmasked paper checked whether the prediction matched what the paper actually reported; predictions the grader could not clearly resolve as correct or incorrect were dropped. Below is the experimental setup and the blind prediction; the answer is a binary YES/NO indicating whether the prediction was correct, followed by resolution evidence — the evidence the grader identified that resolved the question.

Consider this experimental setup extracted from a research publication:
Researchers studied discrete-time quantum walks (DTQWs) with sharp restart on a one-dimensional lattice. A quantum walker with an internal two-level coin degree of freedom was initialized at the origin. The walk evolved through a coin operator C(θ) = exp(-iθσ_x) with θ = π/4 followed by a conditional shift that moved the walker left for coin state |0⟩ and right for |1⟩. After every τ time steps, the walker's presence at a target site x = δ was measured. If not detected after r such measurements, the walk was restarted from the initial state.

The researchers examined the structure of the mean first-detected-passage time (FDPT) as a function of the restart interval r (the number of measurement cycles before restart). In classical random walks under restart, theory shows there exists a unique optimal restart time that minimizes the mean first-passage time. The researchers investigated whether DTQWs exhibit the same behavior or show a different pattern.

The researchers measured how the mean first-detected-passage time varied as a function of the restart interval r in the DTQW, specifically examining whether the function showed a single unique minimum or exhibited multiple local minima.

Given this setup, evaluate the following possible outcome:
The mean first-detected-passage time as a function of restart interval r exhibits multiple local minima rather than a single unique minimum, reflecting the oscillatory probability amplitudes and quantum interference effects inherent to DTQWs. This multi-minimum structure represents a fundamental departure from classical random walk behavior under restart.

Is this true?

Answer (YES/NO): YES